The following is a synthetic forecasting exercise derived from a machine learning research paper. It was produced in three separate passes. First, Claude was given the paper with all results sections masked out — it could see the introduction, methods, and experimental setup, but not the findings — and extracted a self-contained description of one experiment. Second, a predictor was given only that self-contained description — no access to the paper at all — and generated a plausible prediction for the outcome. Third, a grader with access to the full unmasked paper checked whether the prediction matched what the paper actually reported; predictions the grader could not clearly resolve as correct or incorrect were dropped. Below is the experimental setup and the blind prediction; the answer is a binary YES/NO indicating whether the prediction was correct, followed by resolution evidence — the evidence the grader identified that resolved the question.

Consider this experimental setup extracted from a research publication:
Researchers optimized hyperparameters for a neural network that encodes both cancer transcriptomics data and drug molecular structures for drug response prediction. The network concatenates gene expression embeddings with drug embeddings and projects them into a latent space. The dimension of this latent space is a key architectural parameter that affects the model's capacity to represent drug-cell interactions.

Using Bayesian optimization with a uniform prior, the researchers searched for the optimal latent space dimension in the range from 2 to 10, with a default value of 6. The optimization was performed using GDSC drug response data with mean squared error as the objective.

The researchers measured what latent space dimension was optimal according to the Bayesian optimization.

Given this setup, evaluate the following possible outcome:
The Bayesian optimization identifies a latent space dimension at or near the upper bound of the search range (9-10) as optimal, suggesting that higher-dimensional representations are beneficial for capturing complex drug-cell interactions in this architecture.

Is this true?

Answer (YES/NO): NO